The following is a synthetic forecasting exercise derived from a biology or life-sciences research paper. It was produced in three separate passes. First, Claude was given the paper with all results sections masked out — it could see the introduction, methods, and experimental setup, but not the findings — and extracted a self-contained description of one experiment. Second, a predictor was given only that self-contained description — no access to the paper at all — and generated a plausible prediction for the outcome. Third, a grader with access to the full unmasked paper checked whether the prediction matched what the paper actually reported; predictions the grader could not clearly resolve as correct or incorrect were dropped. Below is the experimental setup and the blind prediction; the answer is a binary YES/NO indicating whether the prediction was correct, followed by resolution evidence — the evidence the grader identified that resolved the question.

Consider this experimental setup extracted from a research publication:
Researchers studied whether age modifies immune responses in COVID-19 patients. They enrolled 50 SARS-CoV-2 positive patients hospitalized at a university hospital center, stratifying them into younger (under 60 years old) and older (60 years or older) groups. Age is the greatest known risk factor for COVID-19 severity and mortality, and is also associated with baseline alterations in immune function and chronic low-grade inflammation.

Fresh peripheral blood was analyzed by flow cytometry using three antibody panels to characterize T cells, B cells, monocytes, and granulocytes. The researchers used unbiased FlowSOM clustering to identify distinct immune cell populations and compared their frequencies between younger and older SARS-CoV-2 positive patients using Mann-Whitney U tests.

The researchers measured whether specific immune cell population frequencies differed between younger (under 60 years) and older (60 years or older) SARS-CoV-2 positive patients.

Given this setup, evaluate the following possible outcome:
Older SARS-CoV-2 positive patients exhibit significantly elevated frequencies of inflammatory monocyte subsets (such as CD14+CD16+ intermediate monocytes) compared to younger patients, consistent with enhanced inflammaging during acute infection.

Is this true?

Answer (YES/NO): NO